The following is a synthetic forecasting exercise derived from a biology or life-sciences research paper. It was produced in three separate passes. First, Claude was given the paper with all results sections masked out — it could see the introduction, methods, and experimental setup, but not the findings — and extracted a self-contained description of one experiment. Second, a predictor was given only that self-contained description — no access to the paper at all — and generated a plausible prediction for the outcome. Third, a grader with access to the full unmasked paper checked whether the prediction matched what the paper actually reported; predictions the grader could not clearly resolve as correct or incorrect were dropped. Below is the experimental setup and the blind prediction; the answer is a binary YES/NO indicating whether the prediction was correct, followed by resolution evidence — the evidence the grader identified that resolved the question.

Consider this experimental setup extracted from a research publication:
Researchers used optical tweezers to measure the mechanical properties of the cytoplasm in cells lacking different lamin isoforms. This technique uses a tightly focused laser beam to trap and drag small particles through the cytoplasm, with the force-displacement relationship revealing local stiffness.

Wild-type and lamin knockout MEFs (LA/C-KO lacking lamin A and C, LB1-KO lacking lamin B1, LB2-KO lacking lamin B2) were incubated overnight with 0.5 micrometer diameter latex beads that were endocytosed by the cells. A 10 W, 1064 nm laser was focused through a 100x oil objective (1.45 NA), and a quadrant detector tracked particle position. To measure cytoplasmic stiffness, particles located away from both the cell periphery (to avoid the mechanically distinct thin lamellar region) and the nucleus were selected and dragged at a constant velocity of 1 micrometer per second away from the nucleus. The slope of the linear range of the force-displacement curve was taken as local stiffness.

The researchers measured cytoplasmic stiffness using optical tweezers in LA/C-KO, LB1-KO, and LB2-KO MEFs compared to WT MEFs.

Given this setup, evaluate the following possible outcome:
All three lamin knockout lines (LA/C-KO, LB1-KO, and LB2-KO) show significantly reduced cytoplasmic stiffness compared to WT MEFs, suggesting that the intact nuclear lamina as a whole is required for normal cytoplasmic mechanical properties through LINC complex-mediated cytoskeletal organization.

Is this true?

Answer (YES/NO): NO